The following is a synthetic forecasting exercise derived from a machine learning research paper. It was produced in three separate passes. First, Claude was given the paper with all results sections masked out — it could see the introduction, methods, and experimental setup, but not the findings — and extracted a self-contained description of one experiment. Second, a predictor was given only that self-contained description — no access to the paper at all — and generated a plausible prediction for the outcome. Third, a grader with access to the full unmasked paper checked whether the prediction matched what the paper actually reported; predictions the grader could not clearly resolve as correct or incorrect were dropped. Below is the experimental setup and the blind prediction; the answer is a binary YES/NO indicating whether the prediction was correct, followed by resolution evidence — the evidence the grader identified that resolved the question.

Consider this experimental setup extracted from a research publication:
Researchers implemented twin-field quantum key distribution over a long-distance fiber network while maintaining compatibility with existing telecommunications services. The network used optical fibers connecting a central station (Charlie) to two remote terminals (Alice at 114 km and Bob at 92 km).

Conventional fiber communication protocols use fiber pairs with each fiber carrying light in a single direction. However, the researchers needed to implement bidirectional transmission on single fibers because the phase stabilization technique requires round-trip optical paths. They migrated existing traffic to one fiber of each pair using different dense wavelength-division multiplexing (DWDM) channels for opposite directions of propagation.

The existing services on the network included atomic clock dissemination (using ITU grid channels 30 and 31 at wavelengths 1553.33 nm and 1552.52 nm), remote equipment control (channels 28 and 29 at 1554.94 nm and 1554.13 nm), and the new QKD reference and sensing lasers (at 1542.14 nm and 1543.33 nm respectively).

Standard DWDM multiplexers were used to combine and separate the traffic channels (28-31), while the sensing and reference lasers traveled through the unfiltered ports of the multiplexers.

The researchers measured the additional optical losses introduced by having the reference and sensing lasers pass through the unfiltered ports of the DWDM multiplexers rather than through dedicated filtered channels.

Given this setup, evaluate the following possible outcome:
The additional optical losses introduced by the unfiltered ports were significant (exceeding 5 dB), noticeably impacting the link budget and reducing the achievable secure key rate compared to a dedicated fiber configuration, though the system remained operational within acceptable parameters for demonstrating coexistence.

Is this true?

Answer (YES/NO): NO